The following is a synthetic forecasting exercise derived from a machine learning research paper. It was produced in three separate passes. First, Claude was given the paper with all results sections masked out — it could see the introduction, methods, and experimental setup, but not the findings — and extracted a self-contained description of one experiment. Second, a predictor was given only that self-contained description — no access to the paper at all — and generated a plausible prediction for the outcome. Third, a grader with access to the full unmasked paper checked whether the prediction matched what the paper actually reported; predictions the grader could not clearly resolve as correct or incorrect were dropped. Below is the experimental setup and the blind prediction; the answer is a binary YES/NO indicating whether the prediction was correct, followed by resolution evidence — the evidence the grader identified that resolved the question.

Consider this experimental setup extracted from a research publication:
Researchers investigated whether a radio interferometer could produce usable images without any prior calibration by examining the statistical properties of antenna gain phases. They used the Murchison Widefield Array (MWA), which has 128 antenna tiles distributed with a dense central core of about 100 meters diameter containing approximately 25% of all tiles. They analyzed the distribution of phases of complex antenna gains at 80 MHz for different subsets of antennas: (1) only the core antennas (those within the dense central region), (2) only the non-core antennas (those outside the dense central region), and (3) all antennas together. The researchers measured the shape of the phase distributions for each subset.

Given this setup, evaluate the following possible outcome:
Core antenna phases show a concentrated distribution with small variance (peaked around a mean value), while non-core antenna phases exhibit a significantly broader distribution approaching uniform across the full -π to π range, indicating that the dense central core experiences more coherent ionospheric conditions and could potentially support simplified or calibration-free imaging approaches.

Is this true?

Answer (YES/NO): YES